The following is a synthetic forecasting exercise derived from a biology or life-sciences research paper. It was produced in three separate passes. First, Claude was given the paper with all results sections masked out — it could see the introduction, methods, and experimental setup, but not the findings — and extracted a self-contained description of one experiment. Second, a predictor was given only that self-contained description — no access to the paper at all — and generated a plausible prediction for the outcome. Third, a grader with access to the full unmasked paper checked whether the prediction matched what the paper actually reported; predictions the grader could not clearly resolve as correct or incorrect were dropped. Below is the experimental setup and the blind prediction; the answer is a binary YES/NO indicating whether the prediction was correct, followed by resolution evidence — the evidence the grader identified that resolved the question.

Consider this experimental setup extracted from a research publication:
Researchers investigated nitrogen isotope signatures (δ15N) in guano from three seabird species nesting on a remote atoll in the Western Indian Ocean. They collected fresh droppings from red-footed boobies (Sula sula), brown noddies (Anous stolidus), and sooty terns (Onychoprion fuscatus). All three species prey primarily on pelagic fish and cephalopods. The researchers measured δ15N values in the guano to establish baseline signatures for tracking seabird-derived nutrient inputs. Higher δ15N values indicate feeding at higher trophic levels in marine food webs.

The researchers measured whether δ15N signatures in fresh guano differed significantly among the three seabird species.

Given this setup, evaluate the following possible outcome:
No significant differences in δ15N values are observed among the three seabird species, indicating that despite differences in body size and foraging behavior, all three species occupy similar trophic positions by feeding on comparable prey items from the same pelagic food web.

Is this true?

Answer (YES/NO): NO